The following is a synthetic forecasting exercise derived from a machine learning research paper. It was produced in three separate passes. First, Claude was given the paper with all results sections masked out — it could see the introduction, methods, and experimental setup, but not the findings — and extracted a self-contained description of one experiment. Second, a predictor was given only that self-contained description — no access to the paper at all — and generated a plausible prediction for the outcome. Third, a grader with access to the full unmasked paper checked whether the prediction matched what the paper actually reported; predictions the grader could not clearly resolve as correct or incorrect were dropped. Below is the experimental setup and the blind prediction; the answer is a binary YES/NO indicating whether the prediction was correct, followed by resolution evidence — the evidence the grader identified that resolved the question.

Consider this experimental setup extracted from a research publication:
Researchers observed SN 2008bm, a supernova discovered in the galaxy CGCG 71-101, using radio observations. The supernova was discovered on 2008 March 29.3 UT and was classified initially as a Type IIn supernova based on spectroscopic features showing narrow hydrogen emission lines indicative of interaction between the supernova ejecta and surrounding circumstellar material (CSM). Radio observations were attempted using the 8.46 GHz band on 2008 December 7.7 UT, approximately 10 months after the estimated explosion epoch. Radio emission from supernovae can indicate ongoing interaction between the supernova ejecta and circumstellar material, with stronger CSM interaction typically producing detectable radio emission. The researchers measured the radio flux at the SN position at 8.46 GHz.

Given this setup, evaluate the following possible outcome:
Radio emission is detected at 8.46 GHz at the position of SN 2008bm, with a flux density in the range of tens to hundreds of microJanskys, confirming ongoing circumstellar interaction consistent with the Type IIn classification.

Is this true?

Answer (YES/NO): NO